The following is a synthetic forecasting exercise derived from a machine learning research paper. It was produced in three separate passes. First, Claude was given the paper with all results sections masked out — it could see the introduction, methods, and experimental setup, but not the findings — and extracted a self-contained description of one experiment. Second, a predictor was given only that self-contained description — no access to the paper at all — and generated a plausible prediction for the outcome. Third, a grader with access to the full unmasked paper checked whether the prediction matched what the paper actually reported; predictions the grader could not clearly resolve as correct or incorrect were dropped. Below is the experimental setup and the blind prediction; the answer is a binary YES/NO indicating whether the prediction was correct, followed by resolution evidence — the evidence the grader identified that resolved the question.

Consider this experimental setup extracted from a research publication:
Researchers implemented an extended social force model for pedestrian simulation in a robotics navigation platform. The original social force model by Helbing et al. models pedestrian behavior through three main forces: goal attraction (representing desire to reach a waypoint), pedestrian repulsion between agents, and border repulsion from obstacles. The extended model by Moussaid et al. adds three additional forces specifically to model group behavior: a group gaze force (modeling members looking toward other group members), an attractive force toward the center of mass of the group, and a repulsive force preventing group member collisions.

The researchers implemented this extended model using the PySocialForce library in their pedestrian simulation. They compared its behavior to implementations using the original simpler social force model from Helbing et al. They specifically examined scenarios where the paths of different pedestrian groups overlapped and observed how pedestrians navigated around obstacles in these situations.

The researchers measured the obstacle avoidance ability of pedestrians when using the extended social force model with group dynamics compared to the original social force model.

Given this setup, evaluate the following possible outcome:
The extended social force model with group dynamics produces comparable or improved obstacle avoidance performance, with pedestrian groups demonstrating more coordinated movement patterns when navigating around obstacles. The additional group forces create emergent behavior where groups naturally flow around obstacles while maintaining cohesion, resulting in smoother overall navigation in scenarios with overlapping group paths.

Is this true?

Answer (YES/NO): NO